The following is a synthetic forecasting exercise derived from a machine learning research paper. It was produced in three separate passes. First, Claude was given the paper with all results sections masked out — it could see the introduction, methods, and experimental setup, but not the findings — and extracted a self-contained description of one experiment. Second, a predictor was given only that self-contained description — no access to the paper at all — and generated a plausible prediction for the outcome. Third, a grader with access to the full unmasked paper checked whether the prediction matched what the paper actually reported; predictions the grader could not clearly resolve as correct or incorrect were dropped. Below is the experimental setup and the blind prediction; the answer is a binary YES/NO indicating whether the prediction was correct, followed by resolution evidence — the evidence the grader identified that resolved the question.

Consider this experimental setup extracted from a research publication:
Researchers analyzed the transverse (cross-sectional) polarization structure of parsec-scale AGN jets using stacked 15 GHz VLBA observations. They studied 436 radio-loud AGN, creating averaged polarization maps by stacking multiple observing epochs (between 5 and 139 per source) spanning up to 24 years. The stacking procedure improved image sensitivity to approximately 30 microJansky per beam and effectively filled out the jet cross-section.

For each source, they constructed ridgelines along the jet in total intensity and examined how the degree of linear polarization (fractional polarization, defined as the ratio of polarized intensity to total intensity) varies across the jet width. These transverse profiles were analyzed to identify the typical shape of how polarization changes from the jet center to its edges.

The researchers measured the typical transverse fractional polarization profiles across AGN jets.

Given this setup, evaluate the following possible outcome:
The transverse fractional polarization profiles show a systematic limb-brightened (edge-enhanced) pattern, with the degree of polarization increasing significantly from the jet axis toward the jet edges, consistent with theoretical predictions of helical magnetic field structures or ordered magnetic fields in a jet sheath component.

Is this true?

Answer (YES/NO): YES